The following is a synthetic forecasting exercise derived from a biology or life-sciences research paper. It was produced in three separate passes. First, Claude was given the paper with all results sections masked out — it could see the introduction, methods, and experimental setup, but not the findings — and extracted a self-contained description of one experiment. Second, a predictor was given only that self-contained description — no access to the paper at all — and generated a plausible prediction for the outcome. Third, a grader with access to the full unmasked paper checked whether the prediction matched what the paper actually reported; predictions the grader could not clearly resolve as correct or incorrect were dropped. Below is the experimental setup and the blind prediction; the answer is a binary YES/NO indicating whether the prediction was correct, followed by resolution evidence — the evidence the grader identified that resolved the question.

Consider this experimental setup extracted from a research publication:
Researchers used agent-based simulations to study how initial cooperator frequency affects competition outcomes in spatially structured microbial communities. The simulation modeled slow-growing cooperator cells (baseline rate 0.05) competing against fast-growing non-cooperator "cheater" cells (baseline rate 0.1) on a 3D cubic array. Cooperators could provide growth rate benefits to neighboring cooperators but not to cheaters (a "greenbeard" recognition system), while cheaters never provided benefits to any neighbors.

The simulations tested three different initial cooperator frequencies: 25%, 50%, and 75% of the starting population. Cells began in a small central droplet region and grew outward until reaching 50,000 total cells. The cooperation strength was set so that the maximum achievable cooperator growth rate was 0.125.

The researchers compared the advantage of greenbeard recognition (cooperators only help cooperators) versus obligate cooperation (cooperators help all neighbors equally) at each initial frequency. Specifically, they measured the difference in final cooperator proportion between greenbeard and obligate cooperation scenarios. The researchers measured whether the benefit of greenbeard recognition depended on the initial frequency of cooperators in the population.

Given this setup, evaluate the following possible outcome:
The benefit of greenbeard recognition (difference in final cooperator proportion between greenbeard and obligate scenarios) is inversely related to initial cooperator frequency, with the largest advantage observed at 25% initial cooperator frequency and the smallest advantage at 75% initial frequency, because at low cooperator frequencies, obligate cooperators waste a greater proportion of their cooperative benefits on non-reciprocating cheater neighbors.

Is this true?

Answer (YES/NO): NO